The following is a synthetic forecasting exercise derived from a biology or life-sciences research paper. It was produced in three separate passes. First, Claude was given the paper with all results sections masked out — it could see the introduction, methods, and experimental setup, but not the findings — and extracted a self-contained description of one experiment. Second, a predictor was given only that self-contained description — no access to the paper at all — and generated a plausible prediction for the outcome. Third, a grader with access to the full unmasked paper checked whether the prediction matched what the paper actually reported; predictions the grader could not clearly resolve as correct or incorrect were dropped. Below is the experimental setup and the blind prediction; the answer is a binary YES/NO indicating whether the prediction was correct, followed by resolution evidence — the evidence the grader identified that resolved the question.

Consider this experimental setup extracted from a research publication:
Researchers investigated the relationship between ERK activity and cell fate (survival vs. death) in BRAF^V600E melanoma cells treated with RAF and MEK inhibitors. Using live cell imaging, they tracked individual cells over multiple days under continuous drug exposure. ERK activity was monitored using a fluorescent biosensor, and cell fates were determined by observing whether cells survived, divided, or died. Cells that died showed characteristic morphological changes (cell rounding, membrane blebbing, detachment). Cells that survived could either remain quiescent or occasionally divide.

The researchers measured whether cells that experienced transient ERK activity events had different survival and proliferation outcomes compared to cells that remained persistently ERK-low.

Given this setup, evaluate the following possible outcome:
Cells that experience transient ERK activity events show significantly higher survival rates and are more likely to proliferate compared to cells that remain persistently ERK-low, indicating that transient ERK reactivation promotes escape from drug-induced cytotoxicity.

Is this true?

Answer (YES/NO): YES